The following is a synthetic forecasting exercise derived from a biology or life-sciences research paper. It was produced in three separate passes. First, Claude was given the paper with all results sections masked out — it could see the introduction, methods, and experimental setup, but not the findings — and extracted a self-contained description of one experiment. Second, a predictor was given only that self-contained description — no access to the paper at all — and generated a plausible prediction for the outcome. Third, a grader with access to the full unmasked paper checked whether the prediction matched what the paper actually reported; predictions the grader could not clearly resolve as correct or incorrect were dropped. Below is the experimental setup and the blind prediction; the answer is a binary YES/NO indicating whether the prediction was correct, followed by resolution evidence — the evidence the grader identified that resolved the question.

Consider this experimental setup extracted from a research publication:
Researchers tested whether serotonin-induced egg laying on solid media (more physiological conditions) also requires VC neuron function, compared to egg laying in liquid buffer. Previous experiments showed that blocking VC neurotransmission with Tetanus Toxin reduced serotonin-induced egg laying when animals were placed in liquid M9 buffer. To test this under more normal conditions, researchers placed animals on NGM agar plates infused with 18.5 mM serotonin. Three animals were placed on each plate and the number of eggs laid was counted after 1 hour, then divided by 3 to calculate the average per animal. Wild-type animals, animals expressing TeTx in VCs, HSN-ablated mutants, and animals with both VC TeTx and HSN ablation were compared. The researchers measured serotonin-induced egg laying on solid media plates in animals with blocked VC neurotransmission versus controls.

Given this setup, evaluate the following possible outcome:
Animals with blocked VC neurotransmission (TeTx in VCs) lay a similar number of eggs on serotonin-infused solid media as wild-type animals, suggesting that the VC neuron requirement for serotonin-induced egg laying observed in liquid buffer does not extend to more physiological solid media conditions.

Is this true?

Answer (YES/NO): NO